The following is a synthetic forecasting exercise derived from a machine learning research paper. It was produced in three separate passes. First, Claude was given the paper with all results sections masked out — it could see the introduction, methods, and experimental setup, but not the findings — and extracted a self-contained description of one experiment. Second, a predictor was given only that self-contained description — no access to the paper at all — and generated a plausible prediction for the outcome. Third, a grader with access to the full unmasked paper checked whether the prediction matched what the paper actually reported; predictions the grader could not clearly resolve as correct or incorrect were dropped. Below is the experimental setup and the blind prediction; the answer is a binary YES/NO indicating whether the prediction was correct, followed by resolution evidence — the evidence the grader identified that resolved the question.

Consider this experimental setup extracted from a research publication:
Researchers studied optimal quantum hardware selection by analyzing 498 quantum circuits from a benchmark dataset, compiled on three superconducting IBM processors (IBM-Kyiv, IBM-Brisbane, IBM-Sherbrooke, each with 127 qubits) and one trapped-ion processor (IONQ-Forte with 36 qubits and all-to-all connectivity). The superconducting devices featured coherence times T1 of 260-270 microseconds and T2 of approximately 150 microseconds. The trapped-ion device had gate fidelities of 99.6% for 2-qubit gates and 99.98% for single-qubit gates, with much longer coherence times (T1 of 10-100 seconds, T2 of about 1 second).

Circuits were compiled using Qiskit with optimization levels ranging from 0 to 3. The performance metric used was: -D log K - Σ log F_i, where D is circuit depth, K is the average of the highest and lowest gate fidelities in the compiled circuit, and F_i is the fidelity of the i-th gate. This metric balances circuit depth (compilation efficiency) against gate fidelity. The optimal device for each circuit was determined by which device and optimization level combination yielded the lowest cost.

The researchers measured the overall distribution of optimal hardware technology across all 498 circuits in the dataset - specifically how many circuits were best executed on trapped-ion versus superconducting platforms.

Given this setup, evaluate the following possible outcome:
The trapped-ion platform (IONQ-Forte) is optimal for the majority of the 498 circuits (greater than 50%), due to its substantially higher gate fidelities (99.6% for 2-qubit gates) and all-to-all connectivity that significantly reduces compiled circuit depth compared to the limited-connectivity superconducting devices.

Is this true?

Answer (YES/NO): NO